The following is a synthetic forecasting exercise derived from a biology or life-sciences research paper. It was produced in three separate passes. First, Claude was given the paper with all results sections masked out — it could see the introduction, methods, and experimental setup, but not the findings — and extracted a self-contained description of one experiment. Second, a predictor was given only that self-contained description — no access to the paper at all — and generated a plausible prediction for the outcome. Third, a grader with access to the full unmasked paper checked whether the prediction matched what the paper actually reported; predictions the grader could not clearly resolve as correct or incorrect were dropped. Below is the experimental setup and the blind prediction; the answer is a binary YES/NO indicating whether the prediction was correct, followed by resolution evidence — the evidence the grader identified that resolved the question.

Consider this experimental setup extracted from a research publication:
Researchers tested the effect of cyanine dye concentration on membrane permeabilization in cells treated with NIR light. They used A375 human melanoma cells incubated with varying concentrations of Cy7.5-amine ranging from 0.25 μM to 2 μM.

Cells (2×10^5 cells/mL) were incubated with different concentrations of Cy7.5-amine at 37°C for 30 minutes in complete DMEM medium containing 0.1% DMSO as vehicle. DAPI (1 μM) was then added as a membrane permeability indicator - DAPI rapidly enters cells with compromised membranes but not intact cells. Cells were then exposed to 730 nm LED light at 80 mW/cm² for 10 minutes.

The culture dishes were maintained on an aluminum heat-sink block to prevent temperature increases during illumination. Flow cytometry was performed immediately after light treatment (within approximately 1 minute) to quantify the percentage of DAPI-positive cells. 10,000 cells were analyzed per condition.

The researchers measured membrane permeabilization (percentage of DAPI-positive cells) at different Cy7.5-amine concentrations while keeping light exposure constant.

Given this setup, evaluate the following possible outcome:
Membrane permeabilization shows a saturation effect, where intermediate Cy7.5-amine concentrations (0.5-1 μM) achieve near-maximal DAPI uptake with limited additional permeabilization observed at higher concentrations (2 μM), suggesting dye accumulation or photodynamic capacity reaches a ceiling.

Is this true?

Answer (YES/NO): YES